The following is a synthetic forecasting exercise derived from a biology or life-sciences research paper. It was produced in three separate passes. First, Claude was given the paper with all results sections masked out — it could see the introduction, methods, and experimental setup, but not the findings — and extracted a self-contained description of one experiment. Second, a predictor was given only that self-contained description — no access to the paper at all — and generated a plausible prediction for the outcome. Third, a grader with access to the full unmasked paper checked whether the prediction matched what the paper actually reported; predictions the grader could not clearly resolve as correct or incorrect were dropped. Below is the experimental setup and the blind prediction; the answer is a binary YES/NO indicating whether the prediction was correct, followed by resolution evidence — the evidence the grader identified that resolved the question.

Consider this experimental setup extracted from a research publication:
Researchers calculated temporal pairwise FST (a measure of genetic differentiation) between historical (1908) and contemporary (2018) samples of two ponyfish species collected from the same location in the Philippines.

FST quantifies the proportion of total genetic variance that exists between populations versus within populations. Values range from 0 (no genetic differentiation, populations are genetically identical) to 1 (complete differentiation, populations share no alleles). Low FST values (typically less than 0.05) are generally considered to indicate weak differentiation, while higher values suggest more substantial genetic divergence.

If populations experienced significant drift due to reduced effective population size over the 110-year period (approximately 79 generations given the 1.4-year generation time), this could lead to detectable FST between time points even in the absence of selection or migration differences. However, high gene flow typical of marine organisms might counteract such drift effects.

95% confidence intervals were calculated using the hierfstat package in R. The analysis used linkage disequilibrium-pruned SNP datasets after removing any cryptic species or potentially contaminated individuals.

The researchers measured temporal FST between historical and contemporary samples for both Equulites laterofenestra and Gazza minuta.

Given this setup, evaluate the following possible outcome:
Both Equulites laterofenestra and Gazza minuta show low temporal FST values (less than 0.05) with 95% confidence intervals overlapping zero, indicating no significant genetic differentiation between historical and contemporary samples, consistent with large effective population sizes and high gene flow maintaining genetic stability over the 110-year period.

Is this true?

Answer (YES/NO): NO